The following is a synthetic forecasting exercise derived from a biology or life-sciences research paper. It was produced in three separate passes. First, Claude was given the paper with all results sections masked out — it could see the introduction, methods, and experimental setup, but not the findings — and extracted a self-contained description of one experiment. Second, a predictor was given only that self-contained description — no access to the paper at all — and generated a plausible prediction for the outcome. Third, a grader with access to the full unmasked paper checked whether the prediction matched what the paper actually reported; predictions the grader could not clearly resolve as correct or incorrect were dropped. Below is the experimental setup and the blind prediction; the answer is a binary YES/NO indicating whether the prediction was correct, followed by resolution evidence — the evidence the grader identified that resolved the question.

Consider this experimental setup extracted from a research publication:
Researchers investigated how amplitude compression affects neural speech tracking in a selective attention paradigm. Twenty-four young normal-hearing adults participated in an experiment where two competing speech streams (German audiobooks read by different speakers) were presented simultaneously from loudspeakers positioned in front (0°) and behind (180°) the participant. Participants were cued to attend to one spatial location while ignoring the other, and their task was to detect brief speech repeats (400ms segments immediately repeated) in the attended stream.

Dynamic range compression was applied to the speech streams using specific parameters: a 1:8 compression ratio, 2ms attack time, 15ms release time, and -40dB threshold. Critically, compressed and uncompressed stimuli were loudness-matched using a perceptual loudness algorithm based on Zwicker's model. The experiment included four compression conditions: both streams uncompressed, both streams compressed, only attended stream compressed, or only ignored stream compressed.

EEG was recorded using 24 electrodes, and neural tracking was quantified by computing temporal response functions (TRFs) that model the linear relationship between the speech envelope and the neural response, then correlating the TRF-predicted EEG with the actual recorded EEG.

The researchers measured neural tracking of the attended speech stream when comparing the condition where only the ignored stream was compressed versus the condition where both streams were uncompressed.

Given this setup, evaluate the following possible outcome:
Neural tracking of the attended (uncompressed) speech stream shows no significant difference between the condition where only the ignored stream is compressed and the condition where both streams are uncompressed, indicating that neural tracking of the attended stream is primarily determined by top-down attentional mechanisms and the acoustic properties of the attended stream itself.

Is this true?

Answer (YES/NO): YES